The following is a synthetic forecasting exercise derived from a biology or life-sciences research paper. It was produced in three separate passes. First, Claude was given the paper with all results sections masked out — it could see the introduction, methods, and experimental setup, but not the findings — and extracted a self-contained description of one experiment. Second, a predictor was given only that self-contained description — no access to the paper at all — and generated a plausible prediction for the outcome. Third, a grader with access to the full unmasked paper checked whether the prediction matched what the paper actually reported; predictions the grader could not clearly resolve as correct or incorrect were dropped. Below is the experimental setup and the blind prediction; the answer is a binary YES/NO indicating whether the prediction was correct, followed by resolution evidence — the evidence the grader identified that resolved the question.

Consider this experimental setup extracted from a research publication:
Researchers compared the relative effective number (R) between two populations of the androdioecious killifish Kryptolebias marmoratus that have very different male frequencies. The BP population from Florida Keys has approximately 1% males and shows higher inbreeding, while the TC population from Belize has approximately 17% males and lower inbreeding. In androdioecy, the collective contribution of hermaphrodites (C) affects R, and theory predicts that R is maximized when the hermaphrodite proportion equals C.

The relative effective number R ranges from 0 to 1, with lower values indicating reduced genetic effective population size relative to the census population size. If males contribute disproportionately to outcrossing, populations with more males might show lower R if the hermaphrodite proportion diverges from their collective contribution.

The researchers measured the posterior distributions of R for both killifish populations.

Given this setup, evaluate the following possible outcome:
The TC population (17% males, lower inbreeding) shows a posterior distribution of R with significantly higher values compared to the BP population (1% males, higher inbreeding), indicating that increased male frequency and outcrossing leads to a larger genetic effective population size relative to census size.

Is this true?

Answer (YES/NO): NO